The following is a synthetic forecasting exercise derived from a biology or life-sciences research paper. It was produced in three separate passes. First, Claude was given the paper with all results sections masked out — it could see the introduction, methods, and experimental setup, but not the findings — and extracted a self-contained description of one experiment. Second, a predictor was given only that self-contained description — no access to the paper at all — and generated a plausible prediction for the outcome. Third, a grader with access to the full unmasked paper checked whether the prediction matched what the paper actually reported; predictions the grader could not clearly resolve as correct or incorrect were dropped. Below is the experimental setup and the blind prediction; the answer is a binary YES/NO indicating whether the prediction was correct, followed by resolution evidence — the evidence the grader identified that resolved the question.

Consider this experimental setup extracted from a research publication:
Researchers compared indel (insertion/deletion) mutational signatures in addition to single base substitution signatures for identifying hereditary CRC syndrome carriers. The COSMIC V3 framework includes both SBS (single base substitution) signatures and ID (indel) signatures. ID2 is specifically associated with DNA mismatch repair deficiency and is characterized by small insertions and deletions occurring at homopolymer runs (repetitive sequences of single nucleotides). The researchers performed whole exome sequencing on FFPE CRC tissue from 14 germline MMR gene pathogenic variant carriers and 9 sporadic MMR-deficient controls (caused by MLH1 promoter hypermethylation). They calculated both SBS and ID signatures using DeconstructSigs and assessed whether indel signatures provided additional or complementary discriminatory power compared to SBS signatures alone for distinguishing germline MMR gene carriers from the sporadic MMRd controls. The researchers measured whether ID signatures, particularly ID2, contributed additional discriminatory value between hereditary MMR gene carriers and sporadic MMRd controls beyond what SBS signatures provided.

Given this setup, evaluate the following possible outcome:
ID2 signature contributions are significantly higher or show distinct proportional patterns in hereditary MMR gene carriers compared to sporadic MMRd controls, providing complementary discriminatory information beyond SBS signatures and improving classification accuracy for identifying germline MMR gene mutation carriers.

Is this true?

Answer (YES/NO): NO